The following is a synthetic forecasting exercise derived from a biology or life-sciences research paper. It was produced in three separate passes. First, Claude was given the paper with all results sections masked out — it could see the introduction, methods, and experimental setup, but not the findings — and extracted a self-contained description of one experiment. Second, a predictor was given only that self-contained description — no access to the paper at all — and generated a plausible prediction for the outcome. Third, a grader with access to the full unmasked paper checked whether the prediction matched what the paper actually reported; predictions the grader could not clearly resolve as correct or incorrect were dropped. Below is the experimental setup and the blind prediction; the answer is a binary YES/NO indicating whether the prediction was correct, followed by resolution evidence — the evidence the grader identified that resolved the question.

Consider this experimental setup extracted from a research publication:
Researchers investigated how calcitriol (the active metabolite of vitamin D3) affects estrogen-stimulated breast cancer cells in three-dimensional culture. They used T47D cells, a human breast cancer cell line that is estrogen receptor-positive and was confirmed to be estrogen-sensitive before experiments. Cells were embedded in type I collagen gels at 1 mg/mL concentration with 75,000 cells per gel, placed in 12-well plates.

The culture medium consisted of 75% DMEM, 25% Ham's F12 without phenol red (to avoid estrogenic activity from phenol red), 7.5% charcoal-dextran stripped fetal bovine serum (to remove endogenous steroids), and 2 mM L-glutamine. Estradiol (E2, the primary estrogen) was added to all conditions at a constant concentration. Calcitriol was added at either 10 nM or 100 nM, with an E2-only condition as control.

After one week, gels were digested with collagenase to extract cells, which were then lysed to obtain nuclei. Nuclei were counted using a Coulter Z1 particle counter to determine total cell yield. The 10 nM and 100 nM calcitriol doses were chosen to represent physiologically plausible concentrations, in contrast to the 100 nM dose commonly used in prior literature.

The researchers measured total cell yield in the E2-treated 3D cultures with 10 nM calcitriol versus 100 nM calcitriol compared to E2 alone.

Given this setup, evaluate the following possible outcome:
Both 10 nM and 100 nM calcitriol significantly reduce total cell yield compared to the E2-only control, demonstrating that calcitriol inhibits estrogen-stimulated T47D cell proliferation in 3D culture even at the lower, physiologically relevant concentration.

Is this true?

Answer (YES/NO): NO